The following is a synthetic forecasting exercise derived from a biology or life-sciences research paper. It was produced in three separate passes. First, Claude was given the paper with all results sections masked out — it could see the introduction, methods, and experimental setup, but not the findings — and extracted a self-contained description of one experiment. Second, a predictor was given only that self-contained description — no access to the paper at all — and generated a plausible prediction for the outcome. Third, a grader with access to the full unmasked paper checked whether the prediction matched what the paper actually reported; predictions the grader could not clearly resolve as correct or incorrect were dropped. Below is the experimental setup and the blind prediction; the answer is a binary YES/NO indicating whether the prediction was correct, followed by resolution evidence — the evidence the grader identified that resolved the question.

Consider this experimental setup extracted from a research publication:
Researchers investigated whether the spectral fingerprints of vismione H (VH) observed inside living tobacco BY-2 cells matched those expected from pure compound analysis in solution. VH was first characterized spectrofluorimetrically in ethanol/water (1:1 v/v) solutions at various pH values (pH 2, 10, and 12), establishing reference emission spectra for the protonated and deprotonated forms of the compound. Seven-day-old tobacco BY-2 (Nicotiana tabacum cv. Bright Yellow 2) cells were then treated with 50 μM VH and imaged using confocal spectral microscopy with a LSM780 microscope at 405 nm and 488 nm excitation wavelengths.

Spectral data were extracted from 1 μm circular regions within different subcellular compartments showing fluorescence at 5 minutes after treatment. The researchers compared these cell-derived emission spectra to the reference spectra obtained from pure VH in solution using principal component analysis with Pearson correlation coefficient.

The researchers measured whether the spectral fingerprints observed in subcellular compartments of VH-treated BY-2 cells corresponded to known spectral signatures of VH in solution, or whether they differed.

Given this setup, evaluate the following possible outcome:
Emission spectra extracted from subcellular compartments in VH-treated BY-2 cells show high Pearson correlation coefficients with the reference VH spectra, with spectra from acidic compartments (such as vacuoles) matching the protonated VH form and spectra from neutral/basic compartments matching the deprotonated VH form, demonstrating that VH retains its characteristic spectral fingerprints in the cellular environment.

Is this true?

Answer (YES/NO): NO